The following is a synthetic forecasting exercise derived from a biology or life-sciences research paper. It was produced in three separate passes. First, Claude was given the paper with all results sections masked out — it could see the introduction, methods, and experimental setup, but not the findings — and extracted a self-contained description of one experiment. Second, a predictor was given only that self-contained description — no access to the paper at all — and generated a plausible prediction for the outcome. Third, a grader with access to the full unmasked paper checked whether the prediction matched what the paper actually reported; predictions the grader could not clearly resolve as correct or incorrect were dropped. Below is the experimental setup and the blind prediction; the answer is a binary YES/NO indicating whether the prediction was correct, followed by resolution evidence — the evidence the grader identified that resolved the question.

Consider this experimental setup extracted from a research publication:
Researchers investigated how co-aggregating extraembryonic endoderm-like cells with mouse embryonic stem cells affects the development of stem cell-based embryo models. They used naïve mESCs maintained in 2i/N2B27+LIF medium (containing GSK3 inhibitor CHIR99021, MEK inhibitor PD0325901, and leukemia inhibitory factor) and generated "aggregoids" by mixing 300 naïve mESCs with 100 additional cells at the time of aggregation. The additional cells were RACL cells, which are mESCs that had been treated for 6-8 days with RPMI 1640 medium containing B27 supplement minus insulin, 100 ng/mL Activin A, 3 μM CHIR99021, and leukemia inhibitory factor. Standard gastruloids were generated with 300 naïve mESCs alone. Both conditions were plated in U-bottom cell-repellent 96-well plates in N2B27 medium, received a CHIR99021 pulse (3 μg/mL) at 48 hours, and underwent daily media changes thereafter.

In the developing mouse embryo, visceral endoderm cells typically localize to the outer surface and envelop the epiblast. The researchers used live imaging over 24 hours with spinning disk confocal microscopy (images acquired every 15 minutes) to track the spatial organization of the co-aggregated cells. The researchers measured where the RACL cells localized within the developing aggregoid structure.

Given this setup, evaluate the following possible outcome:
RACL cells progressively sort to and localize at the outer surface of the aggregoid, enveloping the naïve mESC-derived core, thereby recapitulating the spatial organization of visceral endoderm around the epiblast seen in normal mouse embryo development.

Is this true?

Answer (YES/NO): NO